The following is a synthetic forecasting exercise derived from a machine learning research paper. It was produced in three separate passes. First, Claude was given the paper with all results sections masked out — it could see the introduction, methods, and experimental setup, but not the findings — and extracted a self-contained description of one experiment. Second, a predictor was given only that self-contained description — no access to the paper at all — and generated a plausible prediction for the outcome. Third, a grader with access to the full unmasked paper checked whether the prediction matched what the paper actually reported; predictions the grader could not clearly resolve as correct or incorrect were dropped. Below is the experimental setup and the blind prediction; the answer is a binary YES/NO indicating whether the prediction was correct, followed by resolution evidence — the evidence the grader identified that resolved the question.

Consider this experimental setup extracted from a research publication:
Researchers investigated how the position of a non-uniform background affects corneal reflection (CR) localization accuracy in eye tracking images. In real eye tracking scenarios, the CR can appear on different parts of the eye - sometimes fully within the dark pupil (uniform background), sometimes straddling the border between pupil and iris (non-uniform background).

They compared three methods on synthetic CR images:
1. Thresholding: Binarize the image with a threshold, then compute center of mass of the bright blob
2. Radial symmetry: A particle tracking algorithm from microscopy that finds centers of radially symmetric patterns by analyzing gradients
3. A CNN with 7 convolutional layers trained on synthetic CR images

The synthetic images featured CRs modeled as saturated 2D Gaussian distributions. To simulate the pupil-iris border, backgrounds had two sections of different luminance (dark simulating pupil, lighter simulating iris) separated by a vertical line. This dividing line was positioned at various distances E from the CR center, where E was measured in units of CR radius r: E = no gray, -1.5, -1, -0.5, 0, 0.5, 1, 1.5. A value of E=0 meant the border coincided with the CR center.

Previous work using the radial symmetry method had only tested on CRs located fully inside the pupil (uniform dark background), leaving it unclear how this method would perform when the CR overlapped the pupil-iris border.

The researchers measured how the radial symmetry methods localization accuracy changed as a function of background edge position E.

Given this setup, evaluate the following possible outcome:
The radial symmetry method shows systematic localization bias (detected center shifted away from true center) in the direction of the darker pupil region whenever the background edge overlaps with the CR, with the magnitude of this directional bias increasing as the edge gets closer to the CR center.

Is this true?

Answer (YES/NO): NO